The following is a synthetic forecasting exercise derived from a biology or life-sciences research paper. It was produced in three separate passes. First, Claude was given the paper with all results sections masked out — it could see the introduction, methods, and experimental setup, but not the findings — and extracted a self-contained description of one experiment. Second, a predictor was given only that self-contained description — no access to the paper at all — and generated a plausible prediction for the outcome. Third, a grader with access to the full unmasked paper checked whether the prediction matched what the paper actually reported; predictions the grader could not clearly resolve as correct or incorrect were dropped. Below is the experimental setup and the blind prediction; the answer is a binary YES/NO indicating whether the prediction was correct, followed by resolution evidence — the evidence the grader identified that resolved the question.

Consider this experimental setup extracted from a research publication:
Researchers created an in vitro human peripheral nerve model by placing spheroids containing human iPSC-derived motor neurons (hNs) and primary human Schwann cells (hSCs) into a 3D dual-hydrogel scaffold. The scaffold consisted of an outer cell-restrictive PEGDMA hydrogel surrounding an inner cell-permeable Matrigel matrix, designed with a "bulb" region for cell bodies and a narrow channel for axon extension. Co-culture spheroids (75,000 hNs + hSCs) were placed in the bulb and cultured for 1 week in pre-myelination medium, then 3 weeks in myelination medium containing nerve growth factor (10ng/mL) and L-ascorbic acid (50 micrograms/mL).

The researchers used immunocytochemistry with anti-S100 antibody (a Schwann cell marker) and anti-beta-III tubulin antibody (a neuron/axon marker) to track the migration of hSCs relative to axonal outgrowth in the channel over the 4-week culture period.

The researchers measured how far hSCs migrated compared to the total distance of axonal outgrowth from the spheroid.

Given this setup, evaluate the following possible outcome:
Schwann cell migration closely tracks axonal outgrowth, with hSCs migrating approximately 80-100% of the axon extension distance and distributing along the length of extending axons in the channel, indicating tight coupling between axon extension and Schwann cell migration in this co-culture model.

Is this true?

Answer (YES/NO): NO